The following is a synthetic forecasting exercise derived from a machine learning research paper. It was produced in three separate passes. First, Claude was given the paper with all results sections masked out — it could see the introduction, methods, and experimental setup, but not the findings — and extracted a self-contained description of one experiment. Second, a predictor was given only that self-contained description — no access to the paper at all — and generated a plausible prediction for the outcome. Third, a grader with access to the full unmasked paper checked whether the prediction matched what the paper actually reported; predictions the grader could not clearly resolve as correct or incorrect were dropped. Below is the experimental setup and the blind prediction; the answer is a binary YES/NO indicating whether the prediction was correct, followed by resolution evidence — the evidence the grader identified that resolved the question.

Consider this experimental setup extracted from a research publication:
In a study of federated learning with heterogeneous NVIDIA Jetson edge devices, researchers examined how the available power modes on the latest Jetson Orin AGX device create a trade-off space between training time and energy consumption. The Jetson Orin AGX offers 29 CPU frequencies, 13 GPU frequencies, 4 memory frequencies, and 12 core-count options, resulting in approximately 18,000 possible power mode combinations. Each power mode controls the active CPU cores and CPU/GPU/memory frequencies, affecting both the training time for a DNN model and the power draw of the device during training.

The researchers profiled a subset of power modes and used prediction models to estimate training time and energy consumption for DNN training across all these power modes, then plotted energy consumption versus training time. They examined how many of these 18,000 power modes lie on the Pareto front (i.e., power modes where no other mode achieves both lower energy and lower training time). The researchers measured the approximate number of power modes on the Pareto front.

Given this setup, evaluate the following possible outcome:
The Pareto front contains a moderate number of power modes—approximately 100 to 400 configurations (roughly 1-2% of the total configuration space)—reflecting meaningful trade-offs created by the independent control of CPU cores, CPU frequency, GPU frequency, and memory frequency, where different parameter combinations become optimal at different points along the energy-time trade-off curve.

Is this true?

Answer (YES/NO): NO